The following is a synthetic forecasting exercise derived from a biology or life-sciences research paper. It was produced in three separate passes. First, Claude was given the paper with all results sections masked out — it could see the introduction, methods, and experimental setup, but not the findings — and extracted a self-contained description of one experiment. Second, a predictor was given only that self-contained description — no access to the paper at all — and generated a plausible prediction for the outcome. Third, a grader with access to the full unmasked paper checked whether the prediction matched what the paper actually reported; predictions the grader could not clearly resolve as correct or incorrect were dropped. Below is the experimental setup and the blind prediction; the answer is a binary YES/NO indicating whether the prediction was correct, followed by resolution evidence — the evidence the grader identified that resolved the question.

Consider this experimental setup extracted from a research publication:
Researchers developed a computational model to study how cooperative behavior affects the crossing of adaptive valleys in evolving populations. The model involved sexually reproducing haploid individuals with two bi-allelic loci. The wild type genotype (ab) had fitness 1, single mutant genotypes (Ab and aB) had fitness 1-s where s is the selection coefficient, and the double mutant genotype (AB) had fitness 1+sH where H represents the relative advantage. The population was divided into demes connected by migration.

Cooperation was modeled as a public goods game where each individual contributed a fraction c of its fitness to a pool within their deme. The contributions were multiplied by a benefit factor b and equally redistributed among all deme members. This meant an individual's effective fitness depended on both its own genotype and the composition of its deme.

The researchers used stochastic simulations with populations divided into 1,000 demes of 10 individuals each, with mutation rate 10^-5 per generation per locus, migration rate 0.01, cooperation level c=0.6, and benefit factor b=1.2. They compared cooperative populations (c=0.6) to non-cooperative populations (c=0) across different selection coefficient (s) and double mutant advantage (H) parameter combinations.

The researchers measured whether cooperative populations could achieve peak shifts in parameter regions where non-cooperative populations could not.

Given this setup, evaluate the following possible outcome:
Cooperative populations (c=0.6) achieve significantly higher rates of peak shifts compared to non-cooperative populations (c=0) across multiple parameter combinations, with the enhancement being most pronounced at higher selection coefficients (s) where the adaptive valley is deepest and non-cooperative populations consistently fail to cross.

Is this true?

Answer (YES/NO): NO